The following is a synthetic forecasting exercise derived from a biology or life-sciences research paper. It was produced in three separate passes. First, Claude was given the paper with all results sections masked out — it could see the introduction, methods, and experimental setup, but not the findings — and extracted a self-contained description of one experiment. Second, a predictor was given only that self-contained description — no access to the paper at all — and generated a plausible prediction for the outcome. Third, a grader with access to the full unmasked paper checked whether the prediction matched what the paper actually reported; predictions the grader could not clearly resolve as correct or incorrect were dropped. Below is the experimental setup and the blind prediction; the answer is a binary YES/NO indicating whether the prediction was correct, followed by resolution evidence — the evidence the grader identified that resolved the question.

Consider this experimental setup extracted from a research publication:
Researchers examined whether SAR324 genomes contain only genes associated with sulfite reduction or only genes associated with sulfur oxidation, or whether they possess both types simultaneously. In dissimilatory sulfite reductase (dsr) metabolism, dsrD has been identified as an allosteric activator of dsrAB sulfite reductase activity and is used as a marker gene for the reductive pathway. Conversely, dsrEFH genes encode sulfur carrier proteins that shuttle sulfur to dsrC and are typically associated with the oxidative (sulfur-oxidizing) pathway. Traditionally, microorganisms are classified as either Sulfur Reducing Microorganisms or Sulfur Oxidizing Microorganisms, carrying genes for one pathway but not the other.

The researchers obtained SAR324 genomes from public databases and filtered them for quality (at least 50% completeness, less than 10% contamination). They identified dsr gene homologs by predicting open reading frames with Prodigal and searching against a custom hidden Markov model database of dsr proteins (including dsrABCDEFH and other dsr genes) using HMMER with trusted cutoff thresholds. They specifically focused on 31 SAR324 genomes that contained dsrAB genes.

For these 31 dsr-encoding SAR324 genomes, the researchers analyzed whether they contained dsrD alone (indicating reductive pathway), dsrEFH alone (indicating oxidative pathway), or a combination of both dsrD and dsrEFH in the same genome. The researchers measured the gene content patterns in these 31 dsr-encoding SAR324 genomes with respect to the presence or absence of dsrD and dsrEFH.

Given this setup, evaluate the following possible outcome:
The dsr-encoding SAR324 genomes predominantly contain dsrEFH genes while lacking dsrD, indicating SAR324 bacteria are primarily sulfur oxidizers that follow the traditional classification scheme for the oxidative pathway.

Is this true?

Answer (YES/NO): NO